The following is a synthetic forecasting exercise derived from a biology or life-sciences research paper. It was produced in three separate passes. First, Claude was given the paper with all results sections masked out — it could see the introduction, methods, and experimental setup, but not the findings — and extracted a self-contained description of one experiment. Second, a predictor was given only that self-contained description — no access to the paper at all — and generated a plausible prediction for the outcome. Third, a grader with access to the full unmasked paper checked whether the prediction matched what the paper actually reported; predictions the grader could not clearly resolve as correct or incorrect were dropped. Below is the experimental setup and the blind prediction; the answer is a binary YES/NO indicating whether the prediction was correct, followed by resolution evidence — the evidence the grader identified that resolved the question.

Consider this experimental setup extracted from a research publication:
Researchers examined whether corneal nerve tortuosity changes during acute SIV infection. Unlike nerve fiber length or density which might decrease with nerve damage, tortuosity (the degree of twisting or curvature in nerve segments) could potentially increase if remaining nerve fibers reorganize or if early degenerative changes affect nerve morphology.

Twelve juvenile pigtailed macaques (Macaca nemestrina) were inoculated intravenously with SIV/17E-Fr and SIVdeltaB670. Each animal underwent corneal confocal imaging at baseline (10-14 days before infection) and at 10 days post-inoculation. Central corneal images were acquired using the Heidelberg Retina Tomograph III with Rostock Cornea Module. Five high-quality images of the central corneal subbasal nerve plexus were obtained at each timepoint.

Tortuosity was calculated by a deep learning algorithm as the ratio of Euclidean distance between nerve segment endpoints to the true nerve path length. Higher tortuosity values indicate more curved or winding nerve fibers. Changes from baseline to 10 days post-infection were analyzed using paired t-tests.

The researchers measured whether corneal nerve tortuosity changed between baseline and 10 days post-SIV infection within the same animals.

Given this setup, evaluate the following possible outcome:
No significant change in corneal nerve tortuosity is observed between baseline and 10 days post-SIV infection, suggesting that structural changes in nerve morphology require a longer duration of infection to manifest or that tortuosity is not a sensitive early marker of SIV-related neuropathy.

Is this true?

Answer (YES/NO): YES